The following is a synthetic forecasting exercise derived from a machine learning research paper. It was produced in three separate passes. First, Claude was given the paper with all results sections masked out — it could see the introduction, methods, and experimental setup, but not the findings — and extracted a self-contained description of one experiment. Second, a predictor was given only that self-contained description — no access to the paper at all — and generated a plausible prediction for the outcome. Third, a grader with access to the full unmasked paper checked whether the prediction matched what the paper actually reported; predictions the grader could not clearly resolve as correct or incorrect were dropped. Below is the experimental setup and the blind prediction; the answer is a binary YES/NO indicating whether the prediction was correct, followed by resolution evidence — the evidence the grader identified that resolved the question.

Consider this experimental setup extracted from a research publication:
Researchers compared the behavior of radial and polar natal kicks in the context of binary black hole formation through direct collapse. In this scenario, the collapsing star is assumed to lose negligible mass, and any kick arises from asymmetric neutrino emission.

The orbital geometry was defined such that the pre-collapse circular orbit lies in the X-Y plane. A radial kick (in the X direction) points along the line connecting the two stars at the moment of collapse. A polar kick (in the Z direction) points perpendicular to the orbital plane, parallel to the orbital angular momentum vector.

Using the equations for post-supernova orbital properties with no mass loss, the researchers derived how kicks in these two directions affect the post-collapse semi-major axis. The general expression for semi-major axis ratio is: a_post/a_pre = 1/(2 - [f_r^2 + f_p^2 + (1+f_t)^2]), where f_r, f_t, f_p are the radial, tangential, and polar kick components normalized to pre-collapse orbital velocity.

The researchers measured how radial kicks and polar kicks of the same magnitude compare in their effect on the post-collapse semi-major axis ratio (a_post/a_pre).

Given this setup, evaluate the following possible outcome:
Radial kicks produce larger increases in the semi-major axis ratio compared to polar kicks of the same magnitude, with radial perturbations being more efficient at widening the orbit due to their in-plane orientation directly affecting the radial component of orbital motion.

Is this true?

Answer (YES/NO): NO